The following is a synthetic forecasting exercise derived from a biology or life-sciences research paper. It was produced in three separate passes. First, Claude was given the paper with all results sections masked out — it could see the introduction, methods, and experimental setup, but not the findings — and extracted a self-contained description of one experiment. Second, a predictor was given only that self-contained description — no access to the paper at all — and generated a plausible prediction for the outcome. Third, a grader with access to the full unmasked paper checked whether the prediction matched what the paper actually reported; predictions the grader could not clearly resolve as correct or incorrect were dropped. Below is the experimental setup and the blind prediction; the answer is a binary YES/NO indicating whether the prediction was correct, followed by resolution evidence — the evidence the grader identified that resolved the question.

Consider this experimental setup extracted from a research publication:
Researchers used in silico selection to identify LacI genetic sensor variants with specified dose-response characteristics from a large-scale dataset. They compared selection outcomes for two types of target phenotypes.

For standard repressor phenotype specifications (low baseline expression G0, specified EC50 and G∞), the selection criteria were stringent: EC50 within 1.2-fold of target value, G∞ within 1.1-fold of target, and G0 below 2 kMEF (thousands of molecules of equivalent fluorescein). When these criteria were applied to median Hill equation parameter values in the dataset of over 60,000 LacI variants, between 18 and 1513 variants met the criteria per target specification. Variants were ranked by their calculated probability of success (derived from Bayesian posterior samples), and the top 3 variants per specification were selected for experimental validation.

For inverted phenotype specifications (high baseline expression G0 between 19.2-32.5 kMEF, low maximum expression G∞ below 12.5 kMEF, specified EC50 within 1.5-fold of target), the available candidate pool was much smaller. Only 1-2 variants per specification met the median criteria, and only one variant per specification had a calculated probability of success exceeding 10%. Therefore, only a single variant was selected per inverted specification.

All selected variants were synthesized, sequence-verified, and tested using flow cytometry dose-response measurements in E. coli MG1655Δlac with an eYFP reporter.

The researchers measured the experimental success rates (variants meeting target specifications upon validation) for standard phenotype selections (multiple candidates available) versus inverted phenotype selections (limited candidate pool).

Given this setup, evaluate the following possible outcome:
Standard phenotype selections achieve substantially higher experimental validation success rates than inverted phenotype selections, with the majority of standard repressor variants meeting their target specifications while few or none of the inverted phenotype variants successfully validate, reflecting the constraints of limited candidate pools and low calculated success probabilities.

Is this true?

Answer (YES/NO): NO